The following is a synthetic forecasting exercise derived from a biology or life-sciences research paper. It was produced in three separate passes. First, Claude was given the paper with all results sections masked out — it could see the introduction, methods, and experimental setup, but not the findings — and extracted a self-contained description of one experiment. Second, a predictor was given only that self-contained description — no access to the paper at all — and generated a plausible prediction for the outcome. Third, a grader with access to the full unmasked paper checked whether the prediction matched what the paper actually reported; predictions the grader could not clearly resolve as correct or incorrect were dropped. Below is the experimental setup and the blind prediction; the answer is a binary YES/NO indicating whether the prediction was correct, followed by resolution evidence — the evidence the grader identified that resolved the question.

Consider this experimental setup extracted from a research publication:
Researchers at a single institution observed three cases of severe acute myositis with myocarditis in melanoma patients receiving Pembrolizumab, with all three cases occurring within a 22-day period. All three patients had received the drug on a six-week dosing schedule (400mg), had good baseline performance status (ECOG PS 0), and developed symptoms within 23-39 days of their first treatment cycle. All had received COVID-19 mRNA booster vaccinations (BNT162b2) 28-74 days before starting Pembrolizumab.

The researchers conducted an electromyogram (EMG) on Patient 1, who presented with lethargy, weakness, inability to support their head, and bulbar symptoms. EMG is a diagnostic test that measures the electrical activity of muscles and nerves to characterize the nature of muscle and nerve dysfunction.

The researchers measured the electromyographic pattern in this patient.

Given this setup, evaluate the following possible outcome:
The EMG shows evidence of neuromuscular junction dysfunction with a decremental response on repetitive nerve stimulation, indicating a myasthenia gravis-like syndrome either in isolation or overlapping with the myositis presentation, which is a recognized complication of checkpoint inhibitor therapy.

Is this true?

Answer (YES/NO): NO